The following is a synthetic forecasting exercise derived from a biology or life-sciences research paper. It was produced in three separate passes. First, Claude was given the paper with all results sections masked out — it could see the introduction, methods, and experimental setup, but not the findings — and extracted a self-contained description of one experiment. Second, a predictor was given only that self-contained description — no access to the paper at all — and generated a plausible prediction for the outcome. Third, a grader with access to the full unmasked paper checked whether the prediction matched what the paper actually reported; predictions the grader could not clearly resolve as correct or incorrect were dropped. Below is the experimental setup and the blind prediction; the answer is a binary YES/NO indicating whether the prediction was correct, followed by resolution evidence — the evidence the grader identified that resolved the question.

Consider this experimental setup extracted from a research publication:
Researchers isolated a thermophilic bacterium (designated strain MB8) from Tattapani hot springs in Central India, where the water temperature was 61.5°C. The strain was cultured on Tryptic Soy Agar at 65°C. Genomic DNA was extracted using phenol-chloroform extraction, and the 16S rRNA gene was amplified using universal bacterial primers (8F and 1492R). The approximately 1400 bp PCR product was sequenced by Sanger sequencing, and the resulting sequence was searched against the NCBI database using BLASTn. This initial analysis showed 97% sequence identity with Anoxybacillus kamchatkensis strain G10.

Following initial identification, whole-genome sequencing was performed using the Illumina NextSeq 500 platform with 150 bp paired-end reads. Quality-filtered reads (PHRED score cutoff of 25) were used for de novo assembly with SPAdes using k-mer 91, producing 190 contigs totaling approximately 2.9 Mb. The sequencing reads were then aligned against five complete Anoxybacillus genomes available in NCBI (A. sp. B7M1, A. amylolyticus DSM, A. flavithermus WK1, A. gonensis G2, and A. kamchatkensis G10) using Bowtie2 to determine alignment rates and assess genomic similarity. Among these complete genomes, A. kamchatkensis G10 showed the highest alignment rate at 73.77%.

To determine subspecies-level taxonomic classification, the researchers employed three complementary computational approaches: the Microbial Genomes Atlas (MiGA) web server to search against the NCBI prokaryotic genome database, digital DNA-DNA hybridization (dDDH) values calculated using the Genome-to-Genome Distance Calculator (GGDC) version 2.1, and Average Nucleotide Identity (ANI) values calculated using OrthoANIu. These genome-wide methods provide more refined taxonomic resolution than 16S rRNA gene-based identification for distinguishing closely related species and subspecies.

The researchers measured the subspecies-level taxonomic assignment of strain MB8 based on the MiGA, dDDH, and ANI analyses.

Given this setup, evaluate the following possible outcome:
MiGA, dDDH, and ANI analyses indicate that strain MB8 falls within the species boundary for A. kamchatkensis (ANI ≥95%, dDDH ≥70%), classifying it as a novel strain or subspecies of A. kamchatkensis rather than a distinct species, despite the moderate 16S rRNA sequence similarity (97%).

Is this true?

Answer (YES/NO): NO